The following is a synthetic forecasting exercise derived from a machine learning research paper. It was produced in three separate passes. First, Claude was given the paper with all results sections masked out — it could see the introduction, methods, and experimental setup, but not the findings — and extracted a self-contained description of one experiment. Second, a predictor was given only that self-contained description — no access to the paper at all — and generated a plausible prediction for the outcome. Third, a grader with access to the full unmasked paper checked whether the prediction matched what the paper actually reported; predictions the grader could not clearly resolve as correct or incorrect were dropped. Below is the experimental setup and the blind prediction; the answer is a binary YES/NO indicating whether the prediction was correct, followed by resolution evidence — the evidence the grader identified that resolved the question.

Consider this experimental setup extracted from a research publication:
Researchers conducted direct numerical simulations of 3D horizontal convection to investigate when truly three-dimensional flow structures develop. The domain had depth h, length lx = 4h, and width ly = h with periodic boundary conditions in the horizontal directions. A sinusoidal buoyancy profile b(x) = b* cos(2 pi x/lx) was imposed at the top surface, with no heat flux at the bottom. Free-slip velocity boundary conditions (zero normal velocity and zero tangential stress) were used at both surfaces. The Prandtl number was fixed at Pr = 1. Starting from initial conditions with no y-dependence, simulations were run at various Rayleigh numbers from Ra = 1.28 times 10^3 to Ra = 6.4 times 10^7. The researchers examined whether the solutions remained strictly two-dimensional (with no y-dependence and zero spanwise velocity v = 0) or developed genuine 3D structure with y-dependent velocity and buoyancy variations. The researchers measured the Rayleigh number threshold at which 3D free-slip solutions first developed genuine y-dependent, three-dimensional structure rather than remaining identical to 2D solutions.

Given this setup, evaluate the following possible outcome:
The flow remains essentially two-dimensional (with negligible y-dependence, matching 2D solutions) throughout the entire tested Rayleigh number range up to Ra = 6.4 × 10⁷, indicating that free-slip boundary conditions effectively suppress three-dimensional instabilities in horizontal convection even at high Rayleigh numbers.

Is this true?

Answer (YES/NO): NO